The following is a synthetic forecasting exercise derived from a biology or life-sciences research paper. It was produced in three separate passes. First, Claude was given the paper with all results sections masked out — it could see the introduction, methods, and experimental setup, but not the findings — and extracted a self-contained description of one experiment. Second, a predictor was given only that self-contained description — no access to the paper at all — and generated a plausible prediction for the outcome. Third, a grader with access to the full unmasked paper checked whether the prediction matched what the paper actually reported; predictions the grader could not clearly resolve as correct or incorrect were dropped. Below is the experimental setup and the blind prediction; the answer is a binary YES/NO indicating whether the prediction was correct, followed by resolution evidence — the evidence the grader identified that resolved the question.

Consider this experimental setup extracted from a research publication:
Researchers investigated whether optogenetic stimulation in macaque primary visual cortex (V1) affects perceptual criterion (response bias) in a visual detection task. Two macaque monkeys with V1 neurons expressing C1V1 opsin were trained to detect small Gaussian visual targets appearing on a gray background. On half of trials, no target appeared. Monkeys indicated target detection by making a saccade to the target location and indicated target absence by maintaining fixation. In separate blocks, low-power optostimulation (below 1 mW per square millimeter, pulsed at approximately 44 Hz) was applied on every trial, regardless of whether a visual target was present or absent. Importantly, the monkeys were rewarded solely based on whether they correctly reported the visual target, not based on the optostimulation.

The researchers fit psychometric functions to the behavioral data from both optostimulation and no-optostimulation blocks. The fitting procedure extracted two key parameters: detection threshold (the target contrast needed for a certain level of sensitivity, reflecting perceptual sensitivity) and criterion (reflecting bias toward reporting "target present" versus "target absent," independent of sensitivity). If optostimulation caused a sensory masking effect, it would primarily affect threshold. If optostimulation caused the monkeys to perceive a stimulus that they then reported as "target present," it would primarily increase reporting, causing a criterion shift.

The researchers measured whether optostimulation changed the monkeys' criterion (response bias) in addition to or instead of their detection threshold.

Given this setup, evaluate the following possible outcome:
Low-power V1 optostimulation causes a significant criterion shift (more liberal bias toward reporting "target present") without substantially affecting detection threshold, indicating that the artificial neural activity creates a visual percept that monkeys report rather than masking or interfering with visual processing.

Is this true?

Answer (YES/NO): NO